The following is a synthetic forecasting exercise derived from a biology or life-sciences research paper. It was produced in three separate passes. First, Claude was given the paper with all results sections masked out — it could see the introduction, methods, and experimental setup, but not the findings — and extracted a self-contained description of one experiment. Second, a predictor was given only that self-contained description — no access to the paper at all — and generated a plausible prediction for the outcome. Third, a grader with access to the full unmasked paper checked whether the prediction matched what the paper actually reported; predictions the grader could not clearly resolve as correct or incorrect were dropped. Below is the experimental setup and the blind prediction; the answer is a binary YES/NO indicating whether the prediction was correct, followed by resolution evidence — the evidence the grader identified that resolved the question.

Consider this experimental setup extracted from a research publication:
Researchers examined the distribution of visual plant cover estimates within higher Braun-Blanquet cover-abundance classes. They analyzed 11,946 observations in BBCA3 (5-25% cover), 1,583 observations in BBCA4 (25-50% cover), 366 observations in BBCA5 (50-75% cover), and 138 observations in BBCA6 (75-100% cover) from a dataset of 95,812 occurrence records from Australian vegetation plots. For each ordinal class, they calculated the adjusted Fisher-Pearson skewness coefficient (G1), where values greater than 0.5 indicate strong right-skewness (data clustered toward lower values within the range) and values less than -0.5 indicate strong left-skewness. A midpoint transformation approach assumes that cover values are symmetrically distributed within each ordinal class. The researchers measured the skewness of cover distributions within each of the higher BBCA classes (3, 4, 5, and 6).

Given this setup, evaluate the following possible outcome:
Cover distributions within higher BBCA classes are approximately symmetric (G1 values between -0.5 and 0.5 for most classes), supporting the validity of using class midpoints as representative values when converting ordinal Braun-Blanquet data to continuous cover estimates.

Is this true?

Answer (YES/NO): NO